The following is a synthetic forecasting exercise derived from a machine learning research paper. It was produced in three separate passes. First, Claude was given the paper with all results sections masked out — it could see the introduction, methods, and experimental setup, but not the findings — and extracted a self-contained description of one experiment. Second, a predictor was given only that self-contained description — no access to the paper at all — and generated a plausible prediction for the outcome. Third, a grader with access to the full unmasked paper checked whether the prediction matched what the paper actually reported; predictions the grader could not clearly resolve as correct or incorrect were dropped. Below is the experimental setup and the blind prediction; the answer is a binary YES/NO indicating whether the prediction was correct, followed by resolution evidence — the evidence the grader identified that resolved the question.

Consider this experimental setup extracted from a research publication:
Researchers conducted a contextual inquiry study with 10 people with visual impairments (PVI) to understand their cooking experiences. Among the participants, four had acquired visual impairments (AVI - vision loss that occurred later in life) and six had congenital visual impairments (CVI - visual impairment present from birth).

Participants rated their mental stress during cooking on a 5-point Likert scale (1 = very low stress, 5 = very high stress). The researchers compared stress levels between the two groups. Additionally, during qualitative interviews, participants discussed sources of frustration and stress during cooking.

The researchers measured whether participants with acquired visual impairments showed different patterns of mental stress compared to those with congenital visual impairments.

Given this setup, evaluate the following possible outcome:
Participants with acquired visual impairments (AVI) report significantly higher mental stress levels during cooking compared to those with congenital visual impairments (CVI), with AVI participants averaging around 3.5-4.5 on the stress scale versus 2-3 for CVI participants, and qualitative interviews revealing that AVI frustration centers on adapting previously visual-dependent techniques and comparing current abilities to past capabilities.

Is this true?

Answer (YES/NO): NO